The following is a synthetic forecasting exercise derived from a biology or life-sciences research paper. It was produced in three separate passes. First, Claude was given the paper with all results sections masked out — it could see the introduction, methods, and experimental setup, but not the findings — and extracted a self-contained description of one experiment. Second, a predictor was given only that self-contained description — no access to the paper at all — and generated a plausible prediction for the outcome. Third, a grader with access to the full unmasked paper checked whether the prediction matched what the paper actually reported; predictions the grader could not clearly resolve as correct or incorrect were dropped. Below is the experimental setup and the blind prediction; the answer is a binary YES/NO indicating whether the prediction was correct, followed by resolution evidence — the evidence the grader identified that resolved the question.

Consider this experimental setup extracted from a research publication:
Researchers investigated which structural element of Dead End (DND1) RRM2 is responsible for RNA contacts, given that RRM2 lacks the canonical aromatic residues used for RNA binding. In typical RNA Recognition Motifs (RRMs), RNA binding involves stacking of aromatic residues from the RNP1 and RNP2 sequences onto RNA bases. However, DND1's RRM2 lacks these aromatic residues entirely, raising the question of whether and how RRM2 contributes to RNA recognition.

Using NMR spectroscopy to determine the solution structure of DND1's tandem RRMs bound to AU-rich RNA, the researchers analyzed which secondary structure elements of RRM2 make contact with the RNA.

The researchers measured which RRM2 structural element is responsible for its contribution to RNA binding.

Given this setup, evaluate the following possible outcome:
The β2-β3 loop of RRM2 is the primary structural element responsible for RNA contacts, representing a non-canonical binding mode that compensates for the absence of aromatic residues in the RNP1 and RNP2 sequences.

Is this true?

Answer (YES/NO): NO